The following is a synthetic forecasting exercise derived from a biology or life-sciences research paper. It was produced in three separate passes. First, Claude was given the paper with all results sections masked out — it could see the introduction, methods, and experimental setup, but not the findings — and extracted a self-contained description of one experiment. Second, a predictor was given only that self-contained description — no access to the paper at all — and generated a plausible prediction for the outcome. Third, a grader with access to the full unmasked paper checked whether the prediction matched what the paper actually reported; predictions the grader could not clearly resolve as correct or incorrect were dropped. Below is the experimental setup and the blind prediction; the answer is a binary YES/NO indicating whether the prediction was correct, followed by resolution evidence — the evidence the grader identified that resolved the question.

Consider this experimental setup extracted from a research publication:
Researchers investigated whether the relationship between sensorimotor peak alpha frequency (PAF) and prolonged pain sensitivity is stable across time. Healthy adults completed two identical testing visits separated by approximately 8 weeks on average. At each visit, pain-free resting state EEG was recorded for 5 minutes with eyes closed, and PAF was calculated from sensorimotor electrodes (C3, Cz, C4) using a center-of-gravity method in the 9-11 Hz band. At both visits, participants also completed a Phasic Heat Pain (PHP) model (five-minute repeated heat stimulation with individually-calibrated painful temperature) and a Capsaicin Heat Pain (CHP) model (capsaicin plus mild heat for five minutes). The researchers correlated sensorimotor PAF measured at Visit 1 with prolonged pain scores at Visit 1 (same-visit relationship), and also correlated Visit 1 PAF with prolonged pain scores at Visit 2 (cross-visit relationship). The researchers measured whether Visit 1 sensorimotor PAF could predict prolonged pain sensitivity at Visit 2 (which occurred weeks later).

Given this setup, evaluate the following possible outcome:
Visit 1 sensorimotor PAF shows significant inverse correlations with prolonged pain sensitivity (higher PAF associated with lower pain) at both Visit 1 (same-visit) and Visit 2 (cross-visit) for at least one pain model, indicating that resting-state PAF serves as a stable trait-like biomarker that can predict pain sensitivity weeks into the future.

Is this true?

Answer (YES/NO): YES